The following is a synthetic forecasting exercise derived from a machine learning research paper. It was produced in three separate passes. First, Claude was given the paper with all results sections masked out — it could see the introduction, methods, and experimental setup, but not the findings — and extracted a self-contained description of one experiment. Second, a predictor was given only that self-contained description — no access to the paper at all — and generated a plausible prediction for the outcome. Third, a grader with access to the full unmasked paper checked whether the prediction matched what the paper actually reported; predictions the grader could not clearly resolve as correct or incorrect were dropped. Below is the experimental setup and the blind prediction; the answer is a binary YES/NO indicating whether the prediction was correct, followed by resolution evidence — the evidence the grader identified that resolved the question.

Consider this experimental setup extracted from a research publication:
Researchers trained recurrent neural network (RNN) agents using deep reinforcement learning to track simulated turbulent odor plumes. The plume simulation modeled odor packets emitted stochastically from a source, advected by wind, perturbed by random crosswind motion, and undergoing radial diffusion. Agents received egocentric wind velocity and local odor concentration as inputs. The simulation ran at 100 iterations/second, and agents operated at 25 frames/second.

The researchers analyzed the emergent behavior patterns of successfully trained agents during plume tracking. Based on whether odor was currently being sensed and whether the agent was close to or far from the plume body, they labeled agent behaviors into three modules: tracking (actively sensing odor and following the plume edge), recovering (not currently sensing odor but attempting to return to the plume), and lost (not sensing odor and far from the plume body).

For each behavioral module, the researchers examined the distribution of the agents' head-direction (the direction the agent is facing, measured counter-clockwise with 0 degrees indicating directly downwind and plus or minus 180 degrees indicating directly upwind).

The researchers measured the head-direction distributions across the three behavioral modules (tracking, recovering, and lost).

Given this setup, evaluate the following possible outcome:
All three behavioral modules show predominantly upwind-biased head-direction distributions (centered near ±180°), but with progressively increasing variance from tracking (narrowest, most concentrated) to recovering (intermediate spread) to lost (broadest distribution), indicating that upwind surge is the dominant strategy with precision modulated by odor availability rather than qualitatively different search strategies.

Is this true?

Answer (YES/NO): YES